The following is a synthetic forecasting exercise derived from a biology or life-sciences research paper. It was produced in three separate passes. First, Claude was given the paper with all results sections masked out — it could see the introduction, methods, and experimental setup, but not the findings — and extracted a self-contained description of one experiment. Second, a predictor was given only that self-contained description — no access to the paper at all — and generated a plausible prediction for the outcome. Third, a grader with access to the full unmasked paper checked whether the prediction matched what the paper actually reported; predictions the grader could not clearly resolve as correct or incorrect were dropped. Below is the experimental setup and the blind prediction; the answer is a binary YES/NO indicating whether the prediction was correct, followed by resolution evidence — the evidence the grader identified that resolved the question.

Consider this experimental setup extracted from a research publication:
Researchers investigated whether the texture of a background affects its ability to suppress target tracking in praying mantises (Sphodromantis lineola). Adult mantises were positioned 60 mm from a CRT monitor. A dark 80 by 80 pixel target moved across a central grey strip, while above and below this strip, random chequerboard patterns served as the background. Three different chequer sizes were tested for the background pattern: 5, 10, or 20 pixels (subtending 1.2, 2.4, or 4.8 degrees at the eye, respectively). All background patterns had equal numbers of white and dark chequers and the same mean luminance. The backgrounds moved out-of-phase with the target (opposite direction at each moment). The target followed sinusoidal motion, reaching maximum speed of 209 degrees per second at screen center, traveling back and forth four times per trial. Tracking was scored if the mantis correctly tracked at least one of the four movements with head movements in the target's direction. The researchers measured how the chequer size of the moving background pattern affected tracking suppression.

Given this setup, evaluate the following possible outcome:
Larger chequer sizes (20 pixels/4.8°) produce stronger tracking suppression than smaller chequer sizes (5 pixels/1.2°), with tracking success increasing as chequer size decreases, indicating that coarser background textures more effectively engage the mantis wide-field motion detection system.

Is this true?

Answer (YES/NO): NO